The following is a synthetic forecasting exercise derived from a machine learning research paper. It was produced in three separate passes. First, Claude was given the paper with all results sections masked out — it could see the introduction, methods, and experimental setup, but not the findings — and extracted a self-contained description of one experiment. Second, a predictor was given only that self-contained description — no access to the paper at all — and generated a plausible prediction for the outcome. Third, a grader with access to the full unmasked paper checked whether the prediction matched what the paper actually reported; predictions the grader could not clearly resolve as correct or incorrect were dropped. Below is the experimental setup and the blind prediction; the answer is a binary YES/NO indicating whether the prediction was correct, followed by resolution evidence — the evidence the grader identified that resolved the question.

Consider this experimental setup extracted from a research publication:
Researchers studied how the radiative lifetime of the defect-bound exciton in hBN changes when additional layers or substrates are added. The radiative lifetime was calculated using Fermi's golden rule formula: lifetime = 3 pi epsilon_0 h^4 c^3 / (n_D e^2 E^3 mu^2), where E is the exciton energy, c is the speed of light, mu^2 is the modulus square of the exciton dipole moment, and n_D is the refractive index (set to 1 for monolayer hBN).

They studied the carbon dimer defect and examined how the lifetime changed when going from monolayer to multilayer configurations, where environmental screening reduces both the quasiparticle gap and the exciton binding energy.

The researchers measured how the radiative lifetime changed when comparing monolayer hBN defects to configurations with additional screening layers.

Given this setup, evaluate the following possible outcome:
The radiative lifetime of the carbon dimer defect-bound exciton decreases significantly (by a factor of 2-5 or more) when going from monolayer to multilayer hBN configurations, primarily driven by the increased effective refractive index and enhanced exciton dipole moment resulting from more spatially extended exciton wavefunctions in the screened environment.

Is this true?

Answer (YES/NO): NO